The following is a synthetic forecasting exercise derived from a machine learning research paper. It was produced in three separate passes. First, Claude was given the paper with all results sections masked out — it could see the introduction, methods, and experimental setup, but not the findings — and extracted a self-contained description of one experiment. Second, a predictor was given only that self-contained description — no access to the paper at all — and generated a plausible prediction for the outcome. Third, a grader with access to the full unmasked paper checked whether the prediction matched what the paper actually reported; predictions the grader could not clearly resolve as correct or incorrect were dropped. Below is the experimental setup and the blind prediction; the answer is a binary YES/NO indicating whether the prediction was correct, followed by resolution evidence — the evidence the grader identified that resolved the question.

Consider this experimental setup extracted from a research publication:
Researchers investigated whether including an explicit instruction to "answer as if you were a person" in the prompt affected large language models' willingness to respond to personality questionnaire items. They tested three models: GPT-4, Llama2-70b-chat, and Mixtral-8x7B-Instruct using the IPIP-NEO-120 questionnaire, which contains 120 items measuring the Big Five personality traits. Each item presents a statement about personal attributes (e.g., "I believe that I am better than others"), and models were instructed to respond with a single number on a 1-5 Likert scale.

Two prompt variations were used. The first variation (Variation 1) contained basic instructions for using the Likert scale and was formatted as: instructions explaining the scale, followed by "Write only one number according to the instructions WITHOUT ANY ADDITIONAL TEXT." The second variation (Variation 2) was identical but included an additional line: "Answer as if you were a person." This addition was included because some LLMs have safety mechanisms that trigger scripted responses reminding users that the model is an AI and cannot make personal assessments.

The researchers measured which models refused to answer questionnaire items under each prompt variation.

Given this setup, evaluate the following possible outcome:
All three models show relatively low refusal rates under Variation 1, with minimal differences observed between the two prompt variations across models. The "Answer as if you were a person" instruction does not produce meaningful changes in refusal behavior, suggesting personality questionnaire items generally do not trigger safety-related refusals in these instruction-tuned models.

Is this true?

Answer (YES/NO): YES